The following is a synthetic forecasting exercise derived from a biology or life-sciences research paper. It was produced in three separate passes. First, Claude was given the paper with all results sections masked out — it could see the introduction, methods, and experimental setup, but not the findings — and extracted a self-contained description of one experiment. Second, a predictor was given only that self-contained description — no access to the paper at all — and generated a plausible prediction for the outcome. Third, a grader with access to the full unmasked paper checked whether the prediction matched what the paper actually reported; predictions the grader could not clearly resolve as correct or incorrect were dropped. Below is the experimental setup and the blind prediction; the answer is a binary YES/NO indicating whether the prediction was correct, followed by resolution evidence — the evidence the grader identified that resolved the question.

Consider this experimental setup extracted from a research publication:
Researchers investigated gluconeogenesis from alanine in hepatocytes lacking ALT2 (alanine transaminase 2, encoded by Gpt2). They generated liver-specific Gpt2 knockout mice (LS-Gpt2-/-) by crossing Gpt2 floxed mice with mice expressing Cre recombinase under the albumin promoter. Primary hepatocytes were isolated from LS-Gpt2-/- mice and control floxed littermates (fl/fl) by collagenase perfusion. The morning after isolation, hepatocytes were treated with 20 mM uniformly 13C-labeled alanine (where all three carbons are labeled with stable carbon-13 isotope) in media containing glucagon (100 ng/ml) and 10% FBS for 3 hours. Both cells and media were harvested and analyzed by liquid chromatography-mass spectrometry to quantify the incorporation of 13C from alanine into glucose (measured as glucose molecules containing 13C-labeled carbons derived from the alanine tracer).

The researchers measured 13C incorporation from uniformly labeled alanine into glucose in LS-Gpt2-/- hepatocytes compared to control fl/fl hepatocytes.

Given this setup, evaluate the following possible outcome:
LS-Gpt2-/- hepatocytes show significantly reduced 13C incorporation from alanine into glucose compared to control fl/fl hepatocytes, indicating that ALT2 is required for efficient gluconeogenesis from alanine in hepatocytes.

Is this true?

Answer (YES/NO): YES